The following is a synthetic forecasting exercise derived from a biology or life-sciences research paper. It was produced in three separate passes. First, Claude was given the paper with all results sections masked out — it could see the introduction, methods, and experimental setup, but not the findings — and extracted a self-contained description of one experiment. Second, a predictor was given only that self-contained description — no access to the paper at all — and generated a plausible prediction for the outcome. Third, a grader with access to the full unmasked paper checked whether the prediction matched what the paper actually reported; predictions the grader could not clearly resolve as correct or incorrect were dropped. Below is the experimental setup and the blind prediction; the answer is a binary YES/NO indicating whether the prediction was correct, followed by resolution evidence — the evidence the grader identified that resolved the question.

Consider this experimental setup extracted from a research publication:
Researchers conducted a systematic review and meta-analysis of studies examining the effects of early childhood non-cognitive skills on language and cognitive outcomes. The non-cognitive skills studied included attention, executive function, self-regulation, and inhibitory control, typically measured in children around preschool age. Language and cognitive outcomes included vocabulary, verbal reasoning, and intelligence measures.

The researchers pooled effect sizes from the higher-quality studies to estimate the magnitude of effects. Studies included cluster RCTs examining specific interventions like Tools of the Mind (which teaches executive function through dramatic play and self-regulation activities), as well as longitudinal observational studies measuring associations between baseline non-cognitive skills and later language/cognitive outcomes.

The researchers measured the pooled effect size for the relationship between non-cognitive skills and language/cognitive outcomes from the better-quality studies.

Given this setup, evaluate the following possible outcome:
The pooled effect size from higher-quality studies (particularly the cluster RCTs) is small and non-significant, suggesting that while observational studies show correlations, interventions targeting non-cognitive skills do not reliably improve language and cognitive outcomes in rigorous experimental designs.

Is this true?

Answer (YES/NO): NO